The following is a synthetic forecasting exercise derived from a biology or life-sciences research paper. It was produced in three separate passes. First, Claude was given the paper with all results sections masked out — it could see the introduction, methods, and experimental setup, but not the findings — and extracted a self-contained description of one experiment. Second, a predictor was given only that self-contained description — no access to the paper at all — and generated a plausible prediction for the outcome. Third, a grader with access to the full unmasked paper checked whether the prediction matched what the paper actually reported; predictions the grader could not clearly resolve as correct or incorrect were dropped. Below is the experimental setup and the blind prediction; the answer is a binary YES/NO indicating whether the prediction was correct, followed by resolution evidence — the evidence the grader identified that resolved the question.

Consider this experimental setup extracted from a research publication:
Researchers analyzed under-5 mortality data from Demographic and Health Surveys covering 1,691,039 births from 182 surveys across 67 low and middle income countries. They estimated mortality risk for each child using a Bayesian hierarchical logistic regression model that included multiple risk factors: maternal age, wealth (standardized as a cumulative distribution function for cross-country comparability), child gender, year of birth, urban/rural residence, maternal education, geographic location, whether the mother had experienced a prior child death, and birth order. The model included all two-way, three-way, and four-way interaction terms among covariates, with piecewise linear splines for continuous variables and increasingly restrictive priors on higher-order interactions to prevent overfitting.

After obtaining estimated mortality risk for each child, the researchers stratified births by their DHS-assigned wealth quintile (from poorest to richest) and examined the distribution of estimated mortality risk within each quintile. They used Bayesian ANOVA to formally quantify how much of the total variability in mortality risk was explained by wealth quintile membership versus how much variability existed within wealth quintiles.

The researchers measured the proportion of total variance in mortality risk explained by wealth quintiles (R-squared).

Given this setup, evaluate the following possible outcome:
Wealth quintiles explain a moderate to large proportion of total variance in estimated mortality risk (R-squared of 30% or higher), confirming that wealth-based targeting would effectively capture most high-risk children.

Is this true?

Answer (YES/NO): NO